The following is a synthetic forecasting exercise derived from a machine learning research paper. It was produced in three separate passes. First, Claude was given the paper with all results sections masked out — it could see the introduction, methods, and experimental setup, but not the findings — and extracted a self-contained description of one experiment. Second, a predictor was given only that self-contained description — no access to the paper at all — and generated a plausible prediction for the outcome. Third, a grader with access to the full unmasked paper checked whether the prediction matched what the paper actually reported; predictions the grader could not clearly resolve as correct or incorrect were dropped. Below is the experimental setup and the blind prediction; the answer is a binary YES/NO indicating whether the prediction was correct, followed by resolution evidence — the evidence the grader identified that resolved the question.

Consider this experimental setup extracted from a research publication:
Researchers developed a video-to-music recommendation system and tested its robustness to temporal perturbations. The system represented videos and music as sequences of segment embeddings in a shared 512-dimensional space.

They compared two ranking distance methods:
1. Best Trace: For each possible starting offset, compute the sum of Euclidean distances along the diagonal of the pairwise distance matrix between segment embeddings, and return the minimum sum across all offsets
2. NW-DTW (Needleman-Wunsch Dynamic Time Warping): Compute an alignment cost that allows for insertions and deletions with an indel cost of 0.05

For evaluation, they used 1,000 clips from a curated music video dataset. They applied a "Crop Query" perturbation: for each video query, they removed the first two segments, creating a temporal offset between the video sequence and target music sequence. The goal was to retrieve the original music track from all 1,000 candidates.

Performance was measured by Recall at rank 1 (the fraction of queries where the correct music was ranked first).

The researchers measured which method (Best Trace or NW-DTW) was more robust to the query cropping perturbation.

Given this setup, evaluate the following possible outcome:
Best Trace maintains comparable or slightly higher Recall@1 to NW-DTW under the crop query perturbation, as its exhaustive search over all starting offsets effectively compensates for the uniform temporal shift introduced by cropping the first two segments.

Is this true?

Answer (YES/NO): YES